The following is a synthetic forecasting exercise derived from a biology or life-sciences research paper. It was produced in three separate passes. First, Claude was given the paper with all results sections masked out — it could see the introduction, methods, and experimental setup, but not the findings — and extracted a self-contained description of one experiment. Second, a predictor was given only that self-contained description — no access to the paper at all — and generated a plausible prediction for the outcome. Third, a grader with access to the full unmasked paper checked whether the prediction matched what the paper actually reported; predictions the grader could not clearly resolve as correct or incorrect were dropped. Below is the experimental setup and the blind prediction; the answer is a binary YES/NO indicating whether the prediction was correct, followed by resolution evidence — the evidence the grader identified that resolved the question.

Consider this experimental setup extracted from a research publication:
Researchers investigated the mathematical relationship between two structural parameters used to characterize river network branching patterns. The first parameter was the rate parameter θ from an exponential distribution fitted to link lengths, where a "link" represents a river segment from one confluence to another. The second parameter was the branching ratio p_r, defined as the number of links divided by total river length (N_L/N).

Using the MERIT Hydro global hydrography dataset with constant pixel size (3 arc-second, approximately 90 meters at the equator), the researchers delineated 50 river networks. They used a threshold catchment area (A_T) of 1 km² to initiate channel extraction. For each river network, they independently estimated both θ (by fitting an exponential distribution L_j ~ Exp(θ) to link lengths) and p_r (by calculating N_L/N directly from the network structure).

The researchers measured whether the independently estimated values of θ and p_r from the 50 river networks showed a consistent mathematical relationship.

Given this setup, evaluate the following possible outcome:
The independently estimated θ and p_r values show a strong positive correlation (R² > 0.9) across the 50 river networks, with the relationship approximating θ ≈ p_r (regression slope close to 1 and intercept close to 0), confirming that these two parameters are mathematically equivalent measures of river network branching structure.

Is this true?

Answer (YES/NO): YES